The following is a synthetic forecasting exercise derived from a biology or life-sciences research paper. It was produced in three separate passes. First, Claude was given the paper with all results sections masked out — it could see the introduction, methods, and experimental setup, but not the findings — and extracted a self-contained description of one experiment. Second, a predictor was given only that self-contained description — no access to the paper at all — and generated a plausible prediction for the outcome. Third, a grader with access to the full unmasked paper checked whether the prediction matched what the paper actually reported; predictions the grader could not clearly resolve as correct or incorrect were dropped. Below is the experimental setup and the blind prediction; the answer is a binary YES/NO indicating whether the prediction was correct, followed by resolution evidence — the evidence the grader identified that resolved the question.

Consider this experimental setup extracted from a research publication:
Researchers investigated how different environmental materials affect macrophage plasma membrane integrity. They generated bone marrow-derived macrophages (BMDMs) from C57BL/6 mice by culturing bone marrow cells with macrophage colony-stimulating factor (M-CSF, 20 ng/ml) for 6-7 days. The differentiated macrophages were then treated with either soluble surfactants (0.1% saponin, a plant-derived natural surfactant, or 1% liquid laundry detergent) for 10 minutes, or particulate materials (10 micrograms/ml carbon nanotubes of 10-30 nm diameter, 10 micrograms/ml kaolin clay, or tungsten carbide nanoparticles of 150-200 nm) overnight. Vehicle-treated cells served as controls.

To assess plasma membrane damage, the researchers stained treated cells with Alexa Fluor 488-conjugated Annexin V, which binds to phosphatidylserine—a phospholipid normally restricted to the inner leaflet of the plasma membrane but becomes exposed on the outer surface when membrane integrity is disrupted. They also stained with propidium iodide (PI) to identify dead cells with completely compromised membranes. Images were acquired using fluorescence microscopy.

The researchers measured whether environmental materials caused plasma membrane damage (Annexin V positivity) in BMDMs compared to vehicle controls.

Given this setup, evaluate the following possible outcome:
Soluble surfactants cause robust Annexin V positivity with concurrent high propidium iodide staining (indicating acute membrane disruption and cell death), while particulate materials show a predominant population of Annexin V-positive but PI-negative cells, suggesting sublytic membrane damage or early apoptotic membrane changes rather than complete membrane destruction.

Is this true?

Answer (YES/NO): NO